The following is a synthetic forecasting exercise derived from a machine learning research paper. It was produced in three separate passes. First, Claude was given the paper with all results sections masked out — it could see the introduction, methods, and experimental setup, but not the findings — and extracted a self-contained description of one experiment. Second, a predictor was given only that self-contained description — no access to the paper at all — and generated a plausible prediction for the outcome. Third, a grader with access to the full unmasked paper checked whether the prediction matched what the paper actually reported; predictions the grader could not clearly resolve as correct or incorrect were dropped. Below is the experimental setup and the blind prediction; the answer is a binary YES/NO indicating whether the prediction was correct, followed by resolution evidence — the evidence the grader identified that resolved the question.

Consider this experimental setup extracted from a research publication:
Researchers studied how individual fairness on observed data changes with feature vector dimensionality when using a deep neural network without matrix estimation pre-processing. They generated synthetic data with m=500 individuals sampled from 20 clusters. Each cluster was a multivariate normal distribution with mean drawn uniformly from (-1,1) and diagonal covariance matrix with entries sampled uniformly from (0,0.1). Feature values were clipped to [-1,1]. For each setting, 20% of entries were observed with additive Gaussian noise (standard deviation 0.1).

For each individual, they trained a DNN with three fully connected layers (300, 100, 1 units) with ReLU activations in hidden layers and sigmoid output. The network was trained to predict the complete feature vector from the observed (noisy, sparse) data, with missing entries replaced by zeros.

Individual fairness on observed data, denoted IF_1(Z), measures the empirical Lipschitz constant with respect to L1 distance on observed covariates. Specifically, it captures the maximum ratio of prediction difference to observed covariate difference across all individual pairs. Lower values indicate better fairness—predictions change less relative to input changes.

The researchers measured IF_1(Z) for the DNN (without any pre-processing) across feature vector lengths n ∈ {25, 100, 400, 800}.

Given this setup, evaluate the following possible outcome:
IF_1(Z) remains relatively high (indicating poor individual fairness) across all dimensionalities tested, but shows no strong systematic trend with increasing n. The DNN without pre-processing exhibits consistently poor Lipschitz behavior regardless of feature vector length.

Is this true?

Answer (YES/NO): NO